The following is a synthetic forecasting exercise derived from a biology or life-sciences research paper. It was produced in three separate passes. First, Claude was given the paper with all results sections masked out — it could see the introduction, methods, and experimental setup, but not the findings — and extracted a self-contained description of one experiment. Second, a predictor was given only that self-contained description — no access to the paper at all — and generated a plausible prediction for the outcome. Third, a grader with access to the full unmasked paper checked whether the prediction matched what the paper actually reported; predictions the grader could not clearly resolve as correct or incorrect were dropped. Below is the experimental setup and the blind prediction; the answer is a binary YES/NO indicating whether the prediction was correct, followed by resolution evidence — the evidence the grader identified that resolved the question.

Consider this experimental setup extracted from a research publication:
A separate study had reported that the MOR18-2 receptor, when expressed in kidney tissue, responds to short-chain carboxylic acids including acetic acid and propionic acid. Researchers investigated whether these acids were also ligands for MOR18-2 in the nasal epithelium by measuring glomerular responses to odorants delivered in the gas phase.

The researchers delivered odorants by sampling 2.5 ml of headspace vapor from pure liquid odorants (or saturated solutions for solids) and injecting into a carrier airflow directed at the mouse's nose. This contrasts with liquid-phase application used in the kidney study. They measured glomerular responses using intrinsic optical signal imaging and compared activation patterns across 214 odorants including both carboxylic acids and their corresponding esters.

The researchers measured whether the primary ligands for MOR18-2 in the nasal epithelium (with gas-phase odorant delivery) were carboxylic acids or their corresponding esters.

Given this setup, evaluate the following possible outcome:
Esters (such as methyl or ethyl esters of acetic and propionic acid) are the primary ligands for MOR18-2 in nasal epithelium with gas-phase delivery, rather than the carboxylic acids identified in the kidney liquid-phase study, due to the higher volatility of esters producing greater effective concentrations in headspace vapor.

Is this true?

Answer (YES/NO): YES